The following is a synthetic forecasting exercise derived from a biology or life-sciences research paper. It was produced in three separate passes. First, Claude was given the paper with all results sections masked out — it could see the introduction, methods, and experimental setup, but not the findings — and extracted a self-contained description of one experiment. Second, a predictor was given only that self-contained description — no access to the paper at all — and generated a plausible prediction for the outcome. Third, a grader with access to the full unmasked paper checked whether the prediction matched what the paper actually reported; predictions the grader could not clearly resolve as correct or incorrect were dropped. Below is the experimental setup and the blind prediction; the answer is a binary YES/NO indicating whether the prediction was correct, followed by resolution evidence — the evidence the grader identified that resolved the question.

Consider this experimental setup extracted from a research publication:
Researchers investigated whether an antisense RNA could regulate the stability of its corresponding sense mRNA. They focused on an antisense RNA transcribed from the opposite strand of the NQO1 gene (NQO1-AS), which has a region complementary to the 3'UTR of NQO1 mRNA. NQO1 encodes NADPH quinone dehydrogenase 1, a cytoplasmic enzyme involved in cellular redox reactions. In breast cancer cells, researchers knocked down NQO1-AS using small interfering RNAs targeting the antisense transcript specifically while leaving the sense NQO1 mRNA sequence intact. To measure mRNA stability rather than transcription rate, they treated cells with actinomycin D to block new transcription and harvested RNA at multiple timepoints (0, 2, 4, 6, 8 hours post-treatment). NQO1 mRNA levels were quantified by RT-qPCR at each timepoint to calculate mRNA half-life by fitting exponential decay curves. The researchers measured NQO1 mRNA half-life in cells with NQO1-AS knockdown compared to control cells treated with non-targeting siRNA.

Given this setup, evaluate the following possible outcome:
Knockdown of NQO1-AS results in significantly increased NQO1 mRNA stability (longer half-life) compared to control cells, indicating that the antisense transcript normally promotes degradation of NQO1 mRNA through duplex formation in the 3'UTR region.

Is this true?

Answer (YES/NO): NO